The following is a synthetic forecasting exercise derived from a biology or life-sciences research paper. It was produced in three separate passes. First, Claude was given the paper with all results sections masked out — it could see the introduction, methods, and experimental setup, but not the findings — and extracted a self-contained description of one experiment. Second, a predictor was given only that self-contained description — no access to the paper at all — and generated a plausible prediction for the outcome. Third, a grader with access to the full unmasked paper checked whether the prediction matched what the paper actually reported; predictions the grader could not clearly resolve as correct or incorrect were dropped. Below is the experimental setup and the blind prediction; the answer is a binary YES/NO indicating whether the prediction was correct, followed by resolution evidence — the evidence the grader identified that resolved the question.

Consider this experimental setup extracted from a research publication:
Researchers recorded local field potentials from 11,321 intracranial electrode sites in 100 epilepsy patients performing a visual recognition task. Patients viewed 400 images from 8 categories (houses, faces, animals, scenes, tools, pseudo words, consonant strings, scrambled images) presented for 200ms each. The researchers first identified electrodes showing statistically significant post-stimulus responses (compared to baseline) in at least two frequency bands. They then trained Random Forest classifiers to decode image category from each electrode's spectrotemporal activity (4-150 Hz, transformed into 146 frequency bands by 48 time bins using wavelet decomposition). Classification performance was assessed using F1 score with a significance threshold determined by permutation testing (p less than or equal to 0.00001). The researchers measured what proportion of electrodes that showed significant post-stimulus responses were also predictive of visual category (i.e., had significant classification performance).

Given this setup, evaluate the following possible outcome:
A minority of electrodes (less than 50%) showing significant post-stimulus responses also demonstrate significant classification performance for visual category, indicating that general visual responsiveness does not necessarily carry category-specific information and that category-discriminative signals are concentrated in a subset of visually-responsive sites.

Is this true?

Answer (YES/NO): YES